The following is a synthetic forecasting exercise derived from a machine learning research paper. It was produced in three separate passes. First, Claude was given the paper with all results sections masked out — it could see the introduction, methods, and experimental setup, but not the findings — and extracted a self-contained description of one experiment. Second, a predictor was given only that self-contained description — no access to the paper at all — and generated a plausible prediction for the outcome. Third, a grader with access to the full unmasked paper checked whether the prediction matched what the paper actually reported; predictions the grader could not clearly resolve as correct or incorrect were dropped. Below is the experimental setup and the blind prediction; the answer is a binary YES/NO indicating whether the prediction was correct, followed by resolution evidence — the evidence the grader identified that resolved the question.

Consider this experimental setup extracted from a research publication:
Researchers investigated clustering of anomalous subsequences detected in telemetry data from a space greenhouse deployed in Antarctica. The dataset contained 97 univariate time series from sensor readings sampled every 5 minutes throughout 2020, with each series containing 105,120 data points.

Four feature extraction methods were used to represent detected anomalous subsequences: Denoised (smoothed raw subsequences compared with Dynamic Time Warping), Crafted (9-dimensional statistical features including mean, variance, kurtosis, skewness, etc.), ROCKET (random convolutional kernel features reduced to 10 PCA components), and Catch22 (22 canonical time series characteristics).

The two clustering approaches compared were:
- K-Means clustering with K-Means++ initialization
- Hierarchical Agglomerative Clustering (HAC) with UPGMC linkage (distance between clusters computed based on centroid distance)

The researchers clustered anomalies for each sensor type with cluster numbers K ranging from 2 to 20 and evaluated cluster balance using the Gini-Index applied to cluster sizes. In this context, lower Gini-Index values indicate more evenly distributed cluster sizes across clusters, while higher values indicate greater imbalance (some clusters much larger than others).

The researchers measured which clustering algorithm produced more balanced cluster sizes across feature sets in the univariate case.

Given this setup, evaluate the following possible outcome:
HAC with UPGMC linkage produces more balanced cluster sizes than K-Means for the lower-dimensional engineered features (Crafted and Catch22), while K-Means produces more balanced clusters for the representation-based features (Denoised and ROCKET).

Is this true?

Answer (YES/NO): NO